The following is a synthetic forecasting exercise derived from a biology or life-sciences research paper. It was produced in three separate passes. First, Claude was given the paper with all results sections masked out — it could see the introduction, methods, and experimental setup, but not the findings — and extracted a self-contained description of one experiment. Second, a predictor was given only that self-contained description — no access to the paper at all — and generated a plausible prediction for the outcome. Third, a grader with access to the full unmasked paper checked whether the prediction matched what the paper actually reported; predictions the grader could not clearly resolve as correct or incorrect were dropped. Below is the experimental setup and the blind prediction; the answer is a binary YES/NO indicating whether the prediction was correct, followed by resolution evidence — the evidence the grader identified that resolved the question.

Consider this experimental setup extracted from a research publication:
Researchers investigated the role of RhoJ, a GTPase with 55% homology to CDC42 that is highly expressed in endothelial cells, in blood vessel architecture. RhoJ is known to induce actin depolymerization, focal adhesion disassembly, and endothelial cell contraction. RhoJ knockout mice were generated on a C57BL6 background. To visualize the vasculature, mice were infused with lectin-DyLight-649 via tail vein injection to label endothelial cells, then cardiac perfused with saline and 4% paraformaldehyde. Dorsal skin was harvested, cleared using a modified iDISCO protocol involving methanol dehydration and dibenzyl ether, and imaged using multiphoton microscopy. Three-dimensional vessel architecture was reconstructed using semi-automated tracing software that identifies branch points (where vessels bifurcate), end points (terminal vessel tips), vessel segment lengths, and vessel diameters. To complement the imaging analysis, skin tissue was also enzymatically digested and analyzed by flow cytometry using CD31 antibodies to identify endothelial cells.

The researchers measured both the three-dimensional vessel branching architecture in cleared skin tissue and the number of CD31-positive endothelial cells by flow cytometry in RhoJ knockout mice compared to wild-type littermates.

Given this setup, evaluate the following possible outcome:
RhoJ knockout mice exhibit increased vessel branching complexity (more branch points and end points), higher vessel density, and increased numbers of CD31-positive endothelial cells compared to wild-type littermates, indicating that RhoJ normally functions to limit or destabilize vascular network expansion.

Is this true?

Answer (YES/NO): NO